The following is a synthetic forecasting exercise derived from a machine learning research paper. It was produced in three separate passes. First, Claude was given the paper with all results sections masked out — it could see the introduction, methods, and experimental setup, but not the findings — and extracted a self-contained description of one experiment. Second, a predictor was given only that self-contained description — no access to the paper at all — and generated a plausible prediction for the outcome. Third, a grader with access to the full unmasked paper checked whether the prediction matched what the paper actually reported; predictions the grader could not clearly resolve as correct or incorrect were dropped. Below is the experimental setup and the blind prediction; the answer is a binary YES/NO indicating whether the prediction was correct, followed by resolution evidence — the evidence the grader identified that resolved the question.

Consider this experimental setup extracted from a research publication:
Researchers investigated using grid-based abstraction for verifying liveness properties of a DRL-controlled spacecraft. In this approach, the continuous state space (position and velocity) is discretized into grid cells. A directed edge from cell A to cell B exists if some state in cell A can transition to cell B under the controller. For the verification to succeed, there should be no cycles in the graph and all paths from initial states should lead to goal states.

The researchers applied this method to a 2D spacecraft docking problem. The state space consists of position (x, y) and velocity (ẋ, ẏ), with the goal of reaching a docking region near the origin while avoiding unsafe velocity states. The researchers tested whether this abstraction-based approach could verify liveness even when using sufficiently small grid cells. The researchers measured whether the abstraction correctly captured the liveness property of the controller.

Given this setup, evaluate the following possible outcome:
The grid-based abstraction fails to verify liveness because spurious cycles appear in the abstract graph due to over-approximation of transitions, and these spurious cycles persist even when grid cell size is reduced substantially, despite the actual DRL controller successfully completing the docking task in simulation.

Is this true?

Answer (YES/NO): YES